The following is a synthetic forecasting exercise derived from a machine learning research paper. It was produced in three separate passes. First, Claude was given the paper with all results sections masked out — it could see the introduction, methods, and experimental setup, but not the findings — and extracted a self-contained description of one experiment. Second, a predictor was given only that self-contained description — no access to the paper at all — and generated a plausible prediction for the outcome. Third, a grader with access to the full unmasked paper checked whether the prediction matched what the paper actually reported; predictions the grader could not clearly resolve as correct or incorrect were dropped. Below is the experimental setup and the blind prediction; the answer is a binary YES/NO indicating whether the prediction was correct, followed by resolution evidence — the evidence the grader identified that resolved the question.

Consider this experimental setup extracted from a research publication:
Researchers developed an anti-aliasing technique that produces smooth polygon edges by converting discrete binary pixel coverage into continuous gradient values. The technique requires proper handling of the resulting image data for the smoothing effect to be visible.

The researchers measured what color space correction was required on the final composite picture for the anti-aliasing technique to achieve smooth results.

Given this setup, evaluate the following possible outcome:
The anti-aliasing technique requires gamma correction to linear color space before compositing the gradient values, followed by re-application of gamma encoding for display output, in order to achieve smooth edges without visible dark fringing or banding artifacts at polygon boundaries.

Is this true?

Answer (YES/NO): NO